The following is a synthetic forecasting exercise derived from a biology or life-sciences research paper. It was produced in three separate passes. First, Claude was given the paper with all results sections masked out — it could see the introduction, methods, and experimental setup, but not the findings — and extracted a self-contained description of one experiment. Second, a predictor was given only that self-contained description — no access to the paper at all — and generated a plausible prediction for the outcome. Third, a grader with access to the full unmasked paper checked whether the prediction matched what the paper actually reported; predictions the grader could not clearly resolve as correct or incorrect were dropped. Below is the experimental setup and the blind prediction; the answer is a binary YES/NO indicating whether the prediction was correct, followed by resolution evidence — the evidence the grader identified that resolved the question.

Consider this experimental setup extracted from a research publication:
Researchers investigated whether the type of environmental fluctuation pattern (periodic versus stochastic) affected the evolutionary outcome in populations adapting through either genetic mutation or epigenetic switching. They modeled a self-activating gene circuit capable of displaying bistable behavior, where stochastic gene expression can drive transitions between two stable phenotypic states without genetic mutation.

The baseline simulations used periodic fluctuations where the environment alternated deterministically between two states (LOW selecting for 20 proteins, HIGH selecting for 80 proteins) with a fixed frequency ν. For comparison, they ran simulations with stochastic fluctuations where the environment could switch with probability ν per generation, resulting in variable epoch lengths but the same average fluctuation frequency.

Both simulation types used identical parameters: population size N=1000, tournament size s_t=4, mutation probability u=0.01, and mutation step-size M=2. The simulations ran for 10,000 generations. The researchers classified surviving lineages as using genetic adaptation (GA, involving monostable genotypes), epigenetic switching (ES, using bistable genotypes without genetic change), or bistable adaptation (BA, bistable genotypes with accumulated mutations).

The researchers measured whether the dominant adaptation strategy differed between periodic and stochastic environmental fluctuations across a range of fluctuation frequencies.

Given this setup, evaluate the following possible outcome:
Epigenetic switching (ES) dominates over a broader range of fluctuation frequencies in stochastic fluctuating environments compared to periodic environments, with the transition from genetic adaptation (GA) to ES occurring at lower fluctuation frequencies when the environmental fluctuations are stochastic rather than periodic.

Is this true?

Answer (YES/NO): NO